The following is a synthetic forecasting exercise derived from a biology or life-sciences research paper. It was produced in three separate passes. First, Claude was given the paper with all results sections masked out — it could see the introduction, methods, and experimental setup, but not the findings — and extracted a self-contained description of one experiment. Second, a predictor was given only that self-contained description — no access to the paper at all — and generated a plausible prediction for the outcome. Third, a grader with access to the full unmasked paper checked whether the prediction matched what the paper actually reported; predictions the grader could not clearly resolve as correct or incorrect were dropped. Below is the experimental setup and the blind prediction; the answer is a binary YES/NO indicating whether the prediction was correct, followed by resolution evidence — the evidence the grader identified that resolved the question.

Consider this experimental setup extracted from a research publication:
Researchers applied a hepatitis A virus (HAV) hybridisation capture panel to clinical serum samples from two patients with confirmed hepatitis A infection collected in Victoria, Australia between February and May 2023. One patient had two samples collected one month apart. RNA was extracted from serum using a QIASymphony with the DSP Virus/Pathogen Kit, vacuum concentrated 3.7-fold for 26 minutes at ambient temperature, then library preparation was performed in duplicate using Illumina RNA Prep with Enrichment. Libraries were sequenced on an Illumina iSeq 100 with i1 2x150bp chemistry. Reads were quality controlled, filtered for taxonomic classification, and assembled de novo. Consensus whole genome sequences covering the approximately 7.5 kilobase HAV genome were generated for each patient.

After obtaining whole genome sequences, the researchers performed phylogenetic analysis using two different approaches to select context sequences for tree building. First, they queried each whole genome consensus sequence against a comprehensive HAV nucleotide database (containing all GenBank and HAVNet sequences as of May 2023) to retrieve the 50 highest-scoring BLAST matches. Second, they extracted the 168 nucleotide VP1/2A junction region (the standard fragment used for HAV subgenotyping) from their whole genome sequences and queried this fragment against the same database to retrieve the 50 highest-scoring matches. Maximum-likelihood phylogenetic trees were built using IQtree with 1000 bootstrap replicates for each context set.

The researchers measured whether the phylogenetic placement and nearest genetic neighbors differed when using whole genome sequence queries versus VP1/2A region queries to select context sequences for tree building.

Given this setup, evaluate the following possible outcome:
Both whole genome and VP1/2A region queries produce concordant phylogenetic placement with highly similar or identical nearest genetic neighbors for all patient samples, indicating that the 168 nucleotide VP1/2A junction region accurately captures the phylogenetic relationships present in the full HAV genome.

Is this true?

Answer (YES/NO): NO